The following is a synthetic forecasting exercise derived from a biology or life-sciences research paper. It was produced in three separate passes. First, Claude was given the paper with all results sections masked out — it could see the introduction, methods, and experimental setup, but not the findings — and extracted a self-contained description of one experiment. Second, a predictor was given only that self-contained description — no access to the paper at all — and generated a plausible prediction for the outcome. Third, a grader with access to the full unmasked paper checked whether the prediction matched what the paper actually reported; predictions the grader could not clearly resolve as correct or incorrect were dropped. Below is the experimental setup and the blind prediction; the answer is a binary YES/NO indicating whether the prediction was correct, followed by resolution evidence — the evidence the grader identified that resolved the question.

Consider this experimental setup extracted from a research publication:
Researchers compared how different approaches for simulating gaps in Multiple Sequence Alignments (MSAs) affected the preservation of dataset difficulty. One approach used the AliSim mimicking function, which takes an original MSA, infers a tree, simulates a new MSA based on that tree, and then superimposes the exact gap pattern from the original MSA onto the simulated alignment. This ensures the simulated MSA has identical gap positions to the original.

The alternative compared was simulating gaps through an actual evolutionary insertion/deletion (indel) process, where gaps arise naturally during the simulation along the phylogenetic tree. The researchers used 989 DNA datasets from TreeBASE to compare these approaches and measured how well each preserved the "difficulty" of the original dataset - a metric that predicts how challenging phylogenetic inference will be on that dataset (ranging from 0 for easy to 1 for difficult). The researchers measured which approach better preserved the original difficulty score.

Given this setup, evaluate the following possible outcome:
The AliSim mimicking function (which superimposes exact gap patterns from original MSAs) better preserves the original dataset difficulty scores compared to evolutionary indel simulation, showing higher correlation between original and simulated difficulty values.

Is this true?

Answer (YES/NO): NO